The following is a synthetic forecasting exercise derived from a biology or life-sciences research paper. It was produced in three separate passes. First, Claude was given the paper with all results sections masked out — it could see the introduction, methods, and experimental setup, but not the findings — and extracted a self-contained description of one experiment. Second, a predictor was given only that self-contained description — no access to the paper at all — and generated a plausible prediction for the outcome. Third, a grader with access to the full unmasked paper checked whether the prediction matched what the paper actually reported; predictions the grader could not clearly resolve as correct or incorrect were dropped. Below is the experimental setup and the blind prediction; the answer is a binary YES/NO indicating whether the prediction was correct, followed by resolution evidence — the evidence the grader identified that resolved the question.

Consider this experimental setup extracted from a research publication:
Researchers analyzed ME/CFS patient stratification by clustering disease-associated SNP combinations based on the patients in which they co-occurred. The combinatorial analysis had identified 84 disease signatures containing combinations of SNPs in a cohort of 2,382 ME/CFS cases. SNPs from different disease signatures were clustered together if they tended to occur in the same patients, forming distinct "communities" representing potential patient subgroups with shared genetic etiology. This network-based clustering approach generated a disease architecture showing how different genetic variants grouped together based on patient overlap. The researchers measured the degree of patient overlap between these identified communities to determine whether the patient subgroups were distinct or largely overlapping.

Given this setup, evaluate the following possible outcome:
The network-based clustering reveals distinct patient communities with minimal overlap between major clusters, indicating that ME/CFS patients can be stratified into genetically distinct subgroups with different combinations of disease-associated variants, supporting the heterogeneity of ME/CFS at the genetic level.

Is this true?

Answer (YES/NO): YES